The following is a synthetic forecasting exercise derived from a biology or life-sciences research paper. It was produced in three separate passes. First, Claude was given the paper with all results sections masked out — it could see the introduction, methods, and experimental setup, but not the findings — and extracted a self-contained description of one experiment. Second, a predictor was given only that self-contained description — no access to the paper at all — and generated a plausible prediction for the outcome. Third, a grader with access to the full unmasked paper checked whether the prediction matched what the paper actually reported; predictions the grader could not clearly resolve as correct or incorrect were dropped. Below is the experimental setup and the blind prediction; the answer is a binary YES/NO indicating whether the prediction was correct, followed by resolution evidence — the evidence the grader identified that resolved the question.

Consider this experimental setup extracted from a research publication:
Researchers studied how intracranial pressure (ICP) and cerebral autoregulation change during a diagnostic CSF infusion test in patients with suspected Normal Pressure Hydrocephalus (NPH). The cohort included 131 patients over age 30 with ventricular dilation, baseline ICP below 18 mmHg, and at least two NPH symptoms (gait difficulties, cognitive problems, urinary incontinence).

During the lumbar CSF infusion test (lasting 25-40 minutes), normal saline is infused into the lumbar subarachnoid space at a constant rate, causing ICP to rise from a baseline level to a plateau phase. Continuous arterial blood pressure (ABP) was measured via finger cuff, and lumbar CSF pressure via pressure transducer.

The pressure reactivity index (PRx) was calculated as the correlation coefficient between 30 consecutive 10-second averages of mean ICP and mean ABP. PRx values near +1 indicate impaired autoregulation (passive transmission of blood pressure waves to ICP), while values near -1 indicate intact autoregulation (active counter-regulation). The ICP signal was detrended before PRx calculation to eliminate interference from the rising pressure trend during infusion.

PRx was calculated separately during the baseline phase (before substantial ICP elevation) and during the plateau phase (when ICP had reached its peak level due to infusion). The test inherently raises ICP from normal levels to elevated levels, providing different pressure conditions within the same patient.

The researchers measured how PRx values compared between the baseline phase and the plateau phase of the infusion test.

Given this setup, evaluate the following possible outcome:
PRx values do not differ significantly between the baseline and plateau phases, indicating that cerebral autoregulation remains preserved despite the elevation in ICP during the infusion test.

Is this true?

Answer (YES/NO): YES